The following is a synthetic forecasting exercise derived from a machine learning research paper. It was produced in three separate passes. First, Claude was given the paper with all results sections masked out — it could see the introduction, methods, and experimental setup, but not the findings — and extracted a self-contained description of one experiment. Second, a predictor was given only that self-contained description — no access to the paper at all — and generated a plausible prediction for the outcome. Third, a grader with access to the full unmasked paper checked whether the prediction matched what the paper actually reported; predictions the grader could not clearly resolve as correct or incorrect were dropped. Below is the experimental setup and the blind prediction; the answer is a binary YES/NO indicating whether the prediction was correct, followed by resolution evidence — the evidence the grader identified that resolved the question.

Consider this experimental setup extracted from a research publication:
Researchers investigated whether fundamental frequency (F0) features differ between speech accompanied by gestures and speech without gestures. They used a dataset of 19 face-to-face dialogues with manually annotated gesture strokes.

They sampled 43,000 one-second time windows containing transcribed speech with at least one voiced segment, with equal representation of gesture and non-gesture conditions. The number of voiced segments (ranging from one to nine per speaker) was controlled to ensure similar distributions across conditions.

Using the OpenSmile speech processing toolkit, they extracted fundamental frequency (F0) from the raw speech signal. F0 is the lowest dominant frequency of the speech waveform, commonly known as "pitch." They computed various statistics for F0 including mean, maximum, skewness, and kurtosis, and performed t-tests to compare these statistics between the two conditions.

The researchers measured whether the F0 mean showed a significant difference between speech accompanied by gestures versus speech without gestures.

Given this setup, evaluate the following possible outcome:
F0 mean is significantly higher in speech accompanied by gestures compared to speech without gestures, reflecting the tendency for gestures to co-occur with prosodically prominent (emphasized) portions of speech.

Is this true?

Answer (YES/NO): NO